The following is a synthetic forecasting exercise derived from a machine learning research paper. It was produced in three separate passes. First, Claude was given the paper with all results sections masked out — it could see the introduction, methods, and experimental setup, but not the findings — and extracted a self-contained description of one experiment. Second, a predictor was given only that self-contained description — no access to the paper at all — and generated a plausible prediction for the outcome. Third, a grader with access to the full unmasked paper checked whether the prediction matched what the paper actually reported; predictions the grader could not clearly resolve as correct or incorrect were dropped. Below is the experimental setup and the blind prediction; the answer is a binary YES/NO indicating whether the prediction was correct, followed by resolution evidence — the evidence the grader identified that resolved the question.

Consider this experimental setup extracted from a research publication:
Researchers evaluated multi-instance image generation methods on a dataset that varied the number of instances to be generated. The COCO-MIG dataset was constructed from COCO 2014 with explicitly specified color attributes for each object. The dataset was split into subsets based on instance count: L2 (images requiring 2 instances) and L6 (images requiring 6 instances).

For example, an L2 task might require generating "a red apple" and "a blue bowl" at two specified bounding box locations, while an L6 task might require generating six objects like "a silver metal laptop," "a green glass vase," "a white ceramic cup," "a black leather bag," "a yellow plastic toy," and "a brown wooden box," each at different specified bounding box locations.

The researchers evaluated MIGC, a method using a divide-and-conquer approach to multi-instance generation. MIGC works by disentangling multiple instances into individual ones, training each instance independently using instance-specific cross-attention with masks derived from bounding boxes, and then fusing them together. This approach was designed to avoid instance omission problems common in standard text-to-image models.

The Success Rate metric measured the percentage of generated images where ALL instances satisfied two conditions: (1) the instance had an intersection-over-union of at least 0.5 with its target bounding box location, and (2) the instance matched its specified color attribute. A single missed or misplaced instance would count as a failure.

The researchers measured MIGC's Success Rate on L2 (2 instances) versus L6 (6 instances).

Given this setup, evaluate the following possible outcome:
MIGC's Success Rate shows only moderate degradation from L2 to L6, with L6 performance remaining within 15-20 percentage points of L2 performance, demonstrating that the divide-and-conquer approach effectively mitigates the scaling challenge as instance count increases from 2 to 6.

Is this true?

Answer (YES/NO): NO